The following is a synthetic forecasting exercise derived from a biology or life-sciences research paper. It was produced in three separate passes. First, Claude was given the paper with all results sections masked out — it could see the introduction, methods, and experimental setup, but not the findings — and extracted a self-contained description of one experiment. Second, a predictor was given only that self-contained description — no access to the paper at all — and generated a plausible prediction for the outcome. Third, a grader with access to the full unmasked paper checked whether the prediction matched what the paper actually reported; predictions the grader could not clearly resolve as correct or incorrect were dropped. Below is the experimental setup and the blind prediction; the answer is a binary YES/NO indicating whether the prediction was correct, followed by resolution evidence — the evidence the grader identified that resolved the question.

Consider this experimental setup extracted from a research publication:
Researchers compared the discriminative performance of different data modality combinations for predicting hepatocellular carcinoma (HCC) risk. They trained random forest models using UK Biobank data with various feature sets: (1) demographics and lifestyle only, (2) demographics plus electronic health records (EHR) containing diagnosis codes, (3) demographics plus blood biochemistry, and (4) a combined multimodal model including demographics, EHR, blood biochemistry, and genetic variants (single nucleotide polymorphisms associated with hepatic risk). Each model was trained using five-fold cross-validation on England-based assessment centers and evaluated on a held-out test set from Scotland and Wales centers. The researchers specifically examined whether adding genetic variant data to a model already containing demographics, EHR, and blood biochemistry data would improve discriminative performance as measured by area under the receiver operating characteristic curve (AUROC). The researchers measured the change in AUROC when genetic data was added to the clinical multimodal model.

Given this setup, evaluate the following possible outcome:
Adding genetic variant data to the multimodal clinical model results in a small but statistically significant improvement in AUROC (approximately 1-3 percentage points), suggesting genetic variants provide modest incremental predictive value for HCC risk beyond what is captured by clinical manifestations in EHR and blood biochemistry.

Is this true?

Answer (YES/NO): NO